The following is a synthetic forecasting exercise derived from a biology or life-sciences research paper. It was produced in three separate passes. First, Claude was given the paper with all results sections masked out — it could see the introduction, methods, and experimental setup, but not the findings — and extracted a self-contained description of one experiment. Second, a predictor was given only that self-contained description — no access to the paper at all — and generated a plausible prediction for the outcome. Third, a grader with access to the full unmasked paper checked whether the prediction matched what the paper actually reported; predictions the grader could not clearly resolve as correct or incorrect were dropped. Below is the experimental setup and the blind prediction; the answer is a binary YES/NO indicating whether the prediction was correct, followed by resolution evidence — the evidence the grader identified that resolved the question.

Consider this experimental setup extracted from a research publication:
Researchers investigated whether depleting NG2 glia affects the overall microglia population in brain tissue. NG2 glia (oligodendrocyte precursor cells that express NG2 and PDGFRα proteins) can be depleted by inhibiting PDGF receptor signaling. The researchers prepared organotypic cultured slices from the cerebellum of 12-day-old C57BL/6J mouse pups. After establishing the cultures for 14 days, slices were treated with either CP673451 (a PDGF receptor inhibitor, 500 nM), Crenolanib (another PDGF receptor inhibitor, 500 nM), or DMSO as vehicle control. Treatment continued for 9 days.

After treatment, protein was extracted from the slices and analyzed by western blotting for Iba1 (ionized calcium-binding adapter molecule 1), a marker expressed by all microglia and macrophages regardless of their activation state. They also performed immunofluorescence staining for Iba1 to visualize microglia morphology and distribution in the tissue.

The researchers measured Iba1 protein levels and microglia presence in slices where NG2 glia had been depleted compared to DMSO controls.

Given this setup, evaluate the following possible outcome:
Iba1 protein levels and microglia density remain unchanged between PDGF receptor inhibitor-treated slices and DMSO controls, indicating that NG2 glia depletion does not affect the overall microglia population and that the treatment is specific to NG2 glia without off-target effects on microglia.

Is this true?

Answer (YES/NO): YES